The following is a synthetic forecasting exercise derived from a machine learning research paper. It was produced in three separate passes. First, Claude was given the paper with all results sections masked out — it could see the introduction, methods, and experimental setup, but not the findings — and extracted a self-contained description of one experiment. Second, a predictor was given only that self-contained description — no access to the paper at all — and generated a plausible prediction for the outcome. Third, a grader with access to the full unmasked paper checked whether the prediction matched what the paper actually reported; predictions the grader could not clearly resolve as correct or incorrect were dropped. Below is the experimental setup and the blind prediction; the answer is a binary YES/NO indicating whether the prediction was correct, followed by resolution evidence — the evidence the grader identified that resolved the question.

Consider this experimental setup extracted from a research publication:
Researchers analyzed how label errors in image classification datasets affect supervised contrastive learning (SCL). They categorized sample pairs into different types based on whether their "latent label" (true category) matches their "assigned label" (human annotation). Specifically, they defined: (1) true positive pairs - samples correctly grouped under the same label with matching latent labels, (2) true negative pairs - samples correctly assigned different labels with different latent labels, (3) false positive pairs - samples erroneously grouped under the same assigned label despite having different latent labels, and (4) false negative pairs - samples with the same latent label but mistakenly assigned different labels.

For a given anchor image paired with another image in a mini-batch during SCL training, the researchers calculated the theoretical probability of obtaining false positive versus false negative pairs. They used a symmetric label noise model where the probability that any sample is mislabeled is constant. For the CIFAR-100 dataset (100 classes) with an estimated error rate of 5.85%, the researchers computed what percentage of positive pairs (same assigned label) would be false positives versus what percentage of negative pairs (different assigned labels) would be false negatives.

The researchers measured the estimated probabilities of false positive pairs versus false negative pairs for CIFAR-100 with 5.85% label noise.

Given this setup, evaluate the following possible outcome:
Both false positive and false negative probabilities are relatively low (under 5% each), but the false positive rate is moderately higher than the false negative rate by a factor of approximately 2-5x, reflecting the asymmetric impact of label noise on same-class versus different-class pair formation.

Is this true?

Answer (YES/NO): NO